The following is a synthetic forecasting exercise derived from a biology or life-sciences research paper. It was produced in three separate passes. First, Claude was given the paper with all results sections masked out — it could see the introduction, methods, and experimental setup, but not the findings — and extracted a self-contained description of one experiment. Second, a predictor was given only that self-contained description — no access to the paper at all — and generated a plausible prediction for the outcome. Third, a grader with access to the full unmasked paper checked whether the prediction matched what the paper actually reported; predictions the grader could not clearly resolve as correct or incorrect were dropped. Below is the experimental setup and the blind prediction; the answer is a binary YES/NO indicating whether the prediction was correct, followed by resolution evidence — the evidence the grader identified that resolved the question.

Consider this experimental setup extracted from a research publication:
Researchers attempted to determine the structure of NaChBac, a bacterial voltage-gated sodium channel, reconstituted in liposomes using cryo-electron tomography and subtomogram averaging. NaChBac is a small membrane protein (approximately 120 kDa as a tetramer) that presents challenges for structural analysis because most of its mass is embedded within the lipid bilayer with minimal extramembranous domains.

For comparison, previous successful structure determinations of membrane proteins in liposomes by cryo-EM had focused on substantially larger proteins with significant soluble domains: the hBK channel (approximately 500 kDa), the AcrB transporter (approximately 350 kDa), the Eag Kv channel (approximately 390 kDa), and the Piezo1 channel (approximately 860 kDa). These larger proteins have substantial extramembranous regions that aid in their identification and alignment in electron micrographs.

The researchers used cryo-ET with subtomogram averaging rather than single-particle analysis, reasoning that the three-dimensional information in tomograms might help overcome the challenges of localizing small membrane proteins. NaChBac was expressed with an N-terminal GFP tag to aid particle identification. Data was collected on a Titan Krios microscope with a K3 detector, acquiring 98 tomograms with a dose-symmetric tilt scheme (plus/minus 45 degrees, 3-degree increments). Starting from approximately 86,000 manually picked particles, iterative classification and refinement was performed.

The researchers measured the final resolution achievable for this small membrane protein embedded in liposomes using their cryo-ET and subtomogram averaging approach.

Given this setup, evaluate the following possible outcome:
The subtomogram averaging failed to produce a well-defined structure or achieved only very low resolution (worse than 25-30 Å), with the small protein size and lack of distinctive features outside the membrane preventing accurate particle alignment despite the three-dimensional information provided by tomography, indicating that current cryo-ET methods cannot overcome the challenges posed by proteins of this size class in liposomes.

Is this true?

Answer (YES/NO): NO